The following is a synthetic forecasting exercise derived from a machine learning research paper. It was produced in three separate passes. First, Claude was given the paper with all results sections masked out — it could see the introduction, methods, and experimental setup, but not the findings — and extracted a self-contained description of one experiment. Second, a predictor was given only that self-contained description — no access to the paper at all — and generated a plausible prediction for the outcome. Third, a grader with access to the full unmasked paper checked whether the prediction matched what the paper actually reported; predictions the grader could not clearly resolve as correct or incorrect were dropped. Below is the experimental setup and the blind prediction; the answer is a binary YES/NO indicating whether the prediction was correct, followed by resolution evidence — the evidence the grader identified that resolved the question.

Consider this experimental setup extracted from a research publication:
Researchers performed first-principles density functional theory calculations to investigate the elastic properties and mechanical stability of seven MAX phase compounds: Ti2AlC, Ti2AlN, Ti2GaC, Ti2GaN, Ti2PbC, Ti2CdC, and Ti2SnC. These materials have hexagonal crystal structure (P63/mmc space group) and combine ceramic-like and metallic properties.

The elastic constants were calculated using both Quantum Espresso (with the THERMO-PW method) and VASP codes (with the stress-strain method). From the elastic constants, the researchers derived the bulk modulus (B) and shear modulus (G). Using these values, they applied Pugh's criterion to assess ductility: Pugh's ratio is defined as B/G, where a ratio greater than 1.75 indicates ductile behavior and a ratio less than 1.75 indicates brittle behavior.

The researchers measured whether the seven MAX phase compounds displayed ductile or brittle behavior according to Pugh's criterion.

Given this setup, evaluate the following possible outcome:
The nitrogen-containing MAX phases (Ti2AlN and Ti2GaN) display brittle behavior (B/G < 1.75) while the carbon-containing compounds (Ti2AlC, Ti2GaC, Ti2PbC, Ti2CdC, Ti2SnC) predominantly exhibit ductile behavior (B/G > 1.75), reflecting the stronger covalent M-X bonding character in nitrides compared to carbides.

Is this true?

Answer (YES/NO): NO